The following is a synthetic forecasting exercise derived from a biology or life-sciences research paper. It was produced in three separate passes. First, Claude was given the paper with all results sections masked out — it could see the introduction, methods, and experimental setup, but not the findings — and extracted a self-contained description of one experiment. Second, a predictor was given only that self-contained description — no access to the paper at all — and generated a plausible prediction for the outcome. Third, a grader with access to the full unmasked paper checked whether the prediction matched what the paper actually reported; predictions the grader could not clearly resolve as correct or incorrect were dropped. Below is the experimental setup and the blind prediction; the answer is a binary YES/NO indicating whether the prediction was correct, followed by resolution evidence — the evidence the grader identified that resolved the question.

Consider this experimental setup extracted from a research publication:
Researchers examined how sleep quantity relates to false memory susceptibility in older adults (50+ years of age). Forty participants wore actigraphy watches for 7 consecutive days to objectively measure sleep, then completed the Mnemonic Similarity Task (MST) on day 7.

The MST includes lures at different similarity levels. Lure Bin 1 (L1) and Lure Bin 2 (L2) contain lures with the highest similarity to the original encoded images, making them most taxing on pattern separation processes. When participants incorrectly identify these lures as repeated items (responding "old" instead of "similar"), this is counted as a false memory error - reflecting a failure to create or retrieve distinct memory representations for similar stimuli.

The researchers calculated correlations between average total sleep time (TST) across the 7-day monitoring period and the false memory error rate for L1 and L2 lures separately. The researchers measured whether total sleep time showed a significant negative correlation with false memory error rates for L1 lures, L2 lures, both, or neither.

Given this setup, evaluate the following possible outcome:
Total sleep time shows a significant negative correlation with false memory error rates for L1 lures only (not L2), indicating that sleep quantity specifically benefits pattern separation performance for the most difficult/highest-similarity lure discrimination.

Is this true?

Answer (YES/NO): YES